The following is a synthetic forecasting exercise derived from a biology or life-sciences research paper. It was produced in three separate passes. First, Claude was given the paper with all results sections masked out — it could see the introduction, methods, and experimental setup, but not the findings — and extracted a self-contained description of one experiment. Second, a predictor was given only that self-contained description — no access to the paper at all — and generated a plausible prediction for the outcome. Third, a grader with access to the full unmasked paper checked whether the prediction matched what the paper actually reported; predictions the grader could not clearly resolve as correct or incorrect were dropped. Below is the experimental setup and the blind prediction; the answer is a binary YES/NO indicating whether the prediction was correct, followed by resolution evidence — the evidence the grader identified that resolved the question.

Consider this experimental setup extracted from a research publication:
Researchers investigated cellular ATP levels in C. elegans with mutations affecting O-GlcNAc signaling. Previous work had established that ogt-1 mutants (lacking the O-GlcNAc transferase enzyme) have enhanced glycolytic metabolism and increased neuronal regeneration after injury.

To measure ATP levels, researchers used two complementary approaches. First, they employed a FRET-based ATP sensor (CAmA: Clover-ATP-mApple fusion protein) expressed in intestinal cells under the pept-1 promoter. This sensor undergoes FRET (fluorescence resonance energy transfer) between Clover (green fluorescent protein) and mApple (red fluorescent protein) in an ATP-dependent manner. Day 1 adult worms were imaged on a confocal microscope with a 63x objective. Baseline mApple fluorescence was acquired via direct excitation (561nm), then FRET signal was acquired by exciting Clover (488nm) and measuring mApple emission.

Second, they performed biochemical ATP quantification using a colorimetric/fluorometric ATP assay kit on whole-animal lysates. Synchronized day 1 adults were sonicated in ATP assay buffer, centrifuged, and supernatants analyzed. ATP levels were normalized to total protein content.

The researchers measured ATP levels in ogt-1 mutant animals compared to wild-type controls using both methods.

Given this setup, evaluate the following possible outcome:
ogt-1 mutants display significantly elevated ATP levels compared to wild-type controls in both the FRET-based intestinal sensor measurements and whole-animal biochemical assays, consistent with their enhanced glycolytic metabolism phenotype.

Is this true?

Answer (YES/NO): NO